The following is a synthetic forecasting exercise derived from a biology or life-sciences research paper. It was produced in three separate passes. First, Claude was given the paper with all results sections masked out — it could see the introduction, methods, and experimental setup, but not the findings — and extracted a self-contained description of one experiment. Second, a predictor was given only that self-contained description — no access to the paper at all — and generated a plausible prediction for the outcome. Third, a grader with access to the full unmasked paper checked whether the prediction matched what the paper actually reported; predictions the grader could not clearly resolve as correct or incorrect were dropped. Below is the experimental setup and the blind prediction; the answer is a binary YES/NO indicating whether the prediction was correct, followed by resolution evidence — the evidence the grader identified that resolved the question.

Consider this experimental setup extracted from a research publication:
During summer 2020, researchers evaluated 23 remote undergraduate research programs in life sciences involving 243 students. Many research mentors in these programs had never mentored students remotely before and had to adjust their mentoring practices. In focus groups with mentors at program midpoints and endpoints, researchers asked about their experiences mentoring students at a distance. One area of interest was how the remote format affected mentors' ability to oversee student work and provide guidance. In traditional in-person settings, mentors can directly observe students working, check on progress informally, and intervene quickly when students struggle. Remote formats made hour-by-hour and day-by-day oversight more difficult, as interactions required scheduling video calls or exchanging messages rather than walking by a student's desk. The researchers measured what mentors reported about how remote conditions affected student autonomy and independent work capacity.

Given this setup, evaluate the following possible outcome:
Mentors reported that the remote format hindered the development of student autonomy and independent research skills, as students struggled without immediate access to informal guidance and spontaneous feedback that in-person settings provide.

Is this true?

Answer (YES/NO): NO